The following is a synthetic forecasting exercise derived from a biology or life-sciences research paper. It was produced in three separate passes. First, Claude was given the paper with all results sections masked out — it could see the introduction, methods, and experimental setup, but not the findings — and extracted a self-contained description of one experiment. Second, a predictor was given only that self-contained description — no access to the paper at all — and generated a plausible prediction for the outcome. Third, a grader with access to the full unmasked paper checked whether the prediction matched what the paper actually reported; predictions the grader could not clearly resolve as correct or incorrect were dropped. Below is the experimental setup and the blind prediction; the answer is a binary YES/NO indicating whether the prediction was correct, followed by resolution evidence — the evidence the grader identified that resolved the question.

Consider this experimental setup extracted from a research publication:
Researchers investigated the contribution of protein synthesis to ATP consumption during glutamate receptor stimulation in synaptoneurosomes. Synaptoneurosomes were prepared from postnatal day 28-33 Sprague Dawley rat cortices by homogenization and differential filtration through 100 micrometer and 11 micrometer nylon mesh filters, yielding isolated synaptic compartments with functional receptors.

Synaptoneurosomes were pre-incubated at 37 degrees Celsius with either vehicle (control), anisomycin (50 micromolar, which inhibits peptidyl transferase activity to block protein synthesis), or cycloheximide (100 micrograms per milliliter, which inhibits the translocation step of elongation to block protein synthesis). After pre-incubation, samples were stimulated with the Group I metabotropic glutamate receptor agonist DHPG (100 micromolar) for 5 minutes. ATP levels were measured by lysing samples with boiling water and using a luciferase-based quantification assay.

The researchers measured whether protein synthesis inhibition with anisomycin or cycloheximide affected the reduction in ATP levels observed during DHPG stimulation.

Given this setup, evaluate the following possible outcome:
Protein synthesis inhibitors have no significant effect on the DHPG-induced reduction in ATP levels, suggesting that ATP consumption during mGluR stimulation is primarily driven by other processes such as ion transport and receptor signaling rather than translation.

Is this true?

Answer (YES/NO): NO